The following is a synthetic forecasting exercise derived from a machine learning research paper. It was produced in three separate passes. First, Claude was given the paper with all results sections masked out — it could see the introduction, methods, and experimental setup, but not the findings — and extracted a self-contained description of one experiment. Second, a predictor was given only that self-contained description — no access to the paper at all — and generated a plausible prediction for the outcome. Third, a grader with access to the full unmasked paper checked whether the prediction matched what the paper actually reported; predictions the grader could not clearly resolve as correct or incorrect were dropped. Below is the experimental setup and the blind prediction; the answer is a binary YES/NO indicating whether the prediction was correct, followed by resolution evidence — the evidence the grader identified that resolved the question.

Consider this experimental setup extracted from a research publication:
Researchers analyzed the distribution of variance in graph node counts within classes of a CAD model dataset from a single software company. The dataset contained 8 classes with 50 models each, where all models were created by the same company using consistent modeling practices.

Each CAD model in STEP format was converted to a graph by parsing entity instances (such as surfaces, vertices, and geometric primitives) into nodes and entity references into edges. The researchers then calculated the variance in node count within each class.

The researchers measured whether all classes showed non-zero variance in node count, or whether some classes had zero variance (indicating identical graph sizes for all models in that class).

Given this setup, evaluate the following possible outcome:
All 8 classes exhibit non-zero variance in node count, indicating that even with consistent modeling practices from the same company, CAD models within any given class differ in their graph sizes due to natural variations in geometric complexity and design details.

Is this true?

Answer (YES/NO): YES